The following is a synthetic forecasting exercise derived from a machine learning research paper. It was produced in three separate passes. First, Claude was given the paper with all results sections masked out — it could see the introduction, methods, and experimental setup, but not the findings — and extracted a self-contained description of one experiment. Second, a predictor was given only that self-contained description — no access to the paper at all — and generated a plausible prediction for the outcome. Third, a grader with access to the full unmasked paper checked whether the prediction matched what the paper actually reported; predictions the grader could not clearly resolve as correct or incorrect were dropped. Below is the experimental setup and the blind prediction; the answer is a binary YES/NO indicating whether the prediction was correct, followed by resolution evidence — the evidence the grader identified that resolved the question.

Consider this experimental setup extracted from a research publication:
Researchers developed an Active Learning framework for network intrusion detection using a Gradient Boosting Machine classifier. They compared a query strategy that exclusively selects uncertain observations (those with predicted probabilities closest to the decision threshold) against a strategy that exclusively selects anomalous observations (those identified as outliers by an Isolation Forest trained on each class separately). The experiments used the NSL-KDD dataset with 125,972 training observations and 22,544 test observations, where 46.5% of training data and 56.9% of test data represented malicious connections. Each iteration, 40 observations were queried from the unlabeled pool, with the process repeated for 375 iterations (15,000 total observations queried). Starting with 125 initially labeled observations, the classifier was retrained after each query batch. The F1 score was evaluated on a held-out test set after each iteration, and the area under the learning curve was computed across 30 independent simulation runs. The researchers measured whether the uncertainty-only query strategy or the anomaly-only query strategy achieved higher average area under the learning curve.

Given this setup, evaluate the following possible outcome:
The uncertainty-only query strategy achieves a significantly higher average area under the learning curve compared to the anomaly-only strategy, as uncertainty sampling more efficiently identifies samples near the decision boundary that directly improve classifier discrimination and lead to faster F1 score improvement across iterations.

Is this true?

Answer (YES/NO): YES